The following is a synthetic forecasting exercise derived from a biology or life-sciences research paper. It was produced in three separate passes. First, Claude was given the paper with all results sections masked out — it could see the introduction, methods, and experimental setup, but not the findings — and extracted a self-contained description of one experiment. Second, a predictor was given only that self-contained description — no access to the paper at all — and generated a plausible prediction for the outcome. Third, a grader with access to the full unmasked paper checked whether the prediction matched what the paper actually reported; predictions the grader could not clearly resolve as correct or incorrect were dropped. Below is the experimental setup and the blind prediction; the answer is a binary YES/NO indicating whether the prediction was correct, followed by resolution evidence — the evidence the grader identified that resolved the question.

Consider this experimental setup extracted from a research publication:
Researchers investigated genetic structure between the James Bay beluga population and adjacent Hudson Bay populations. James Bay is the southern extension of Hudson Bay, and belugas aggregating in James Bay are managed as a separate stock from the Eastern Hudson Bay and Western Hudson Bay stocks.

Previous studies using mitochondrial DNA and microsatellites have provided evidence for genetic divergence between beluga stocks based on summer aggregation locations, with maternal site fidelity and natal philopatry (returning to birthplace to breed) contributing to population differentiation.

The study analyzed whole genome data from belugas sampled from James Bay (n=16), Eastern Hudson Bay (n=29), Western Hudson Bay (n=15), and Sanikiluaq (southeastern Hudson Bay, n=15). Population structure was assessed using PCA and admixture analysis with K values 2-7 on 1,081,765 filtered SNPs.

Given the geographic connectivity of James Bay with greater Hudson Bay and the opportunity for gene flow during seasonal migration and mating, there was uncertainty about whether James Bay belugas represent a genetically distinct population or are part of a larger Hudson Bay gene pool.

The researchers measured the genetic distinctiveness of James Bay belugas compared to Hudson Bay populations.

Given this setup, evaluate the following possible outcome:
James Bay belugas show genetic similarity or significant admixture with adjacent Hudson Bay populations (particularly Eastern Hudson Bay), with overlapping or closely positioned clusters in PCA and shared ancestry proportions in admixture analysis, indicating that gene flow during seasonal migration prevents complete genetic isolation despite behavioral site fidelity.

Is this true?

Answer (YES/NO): NO